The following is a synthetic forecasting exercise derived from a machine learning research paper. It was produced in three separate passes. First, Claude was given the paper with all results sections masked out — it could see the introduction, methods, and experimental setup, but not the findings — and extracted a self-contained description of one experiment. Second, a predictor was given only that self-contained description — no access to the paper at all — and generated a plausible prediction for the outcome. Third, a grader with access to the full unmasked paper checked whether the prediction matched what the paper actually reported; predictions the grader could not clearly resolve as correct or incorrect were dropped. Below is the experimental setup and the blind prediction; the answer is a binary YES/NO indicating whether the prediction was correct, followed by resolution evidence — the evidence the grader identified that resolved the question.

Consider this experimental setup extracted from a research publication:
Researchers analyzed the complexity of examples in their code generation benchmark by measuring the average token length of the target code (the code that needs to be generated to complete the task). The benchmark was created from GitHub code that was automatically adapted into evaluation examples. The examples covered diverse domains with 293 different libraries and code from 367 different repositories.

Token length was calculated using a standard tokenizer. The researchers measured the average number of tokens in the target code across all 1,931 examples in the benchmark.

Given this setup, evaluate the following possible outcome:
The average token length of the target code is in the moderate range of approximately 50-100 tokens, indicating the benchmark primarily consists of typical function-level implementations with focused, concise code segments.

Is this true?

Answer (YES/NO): YES